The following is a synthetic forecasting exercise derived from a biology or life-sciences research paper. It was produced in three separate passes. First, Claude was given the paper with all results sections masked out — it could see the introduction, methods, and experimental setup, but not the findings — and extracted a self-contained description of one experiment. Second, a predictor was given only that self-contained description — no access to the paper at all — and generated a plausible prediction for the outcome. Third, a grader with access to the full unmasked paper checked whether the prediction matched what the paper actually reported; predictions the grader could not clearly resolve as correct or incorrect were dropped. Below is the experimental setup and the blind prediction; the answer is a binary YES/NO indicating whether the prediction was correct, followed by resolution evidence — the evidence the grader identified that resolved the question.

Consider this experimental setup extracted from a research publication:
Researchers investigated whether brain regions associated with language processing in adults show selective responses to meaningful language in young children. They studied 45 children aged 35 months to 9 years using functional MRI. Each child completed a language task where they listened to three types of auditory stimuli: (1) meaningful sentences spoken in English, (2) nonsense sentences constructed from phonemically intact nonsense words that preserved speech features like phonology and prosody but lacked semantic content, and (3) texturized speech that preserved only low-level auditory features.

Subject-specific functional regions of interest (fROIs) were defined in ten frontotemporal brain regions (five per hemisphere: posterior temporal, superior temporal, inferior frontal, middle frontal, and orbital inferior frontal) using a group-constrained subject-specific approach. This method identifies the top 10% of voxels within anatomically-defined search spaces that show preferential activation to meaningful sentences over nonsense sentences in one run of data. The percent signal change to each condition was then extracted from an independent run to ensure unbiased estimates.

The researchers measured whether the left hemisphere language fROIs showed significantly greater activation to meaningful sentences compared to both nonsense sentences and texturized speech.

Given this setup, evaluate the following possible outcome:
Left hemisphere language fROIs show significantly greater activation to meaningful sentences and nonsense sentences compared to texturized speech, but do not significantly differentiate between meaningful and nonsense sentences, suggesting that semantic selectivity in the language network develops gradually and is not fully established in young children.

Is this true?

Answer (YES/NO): NO